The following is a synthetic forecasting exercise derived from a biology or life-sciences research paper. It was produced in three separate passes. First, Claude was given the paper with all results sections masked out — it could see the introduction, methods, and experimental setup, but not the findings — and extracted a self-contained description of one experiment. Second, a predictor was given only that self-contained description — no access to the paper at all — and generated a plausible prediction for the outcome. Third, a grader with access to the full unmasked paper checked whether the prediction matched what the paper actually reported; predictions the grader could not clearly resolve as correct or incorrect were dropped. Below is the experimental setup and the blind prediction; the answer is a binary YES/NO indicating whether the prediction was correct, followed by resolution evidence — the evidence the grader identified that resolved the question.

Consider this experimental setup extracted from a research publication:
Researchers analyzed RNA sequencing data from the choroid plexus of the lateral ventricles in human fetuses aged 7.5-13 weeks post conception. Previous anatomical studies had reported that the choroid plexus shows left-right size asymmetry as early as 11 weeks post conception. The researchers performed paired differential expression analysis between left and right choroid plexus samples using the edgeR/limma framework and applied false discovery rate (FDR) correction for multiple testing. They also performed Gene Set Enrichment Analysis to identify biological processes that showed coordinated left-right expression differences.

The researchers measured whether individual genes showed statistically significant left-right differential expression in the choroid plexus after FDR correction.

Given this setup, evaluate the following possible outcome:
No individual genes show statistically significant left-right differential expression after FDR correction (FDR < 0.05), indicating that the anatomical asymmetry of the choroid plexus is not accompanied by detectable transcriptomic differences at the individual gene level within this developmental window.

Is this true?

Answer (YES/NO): YES